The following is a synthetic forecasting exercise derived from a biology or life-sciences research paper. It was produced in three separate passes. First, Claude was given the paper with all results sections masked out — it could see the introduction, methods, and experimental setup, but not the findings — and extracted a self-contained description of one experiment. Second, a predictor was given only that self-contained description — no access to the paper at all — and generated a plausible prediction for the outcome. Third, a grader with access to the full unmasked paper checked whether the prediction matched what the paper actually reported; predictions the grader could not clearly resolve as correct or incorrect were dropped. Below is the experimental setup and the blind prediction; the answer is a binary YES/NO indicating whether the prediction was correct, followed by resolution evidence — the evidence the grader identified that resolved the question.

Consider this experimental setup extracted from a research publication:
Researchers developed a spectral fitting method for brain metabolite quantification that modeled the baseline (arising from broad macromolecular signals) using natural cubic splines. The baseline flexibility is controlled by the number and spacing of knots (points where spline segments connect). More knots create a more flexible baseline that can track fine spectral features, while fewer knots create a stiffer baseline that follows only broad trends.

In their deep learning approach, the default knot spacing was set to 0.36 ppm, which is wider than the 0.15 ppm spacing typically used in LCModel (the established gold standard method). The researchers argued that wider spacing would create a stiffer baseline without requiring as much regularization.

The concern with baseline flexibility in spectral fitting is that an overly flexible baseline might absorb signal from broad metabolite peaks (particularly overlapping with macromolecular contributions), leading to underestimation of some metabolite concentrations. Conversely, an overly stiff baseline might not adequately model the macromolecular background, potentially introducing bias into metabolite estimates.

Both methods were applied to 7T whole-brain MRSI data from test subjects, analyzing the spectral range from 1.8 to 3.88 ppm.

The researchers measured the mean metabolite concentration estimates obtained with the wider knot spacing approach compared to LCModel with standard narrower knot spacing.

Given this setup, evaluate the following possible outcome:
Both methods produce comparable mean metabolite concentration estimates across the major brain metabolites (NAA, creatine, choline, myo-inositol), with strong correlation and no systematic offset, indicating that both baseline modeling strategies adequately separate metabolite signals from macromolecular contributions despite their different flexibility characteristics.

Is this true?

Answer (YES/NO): NO